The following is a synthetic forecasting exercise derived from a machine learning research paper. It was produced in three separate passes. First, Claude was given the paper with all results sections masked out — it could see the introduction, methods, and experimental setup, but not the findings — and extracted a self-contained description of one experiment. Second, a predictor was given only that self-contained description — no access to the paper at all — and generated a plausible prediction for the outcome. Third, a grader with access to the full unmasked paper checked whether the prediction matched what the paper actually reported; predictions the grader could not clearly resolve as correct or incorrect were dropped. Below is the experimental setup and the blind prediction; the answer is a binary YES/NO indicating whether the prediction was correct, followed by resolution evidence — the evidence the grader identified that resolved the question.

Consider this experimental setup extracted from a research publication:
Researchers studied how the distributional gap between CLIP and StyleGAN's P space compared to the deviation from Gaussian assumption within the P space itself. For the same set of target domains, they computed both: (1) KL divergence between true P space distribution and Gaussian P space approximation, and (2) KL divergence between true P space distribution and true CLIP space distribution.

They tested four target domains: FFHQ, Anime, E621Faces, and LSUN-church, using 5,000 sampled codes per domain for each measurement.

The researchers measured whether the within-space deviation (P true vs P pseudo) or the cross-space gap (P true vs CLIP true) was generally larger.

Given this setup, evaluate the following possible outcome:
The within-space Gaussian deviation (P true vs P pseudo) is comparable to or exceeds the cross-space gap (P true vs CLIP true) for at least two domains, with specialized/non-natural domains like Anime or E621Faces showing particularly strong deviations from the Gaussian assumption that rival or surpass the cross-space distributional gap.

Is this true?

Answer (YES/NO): NO